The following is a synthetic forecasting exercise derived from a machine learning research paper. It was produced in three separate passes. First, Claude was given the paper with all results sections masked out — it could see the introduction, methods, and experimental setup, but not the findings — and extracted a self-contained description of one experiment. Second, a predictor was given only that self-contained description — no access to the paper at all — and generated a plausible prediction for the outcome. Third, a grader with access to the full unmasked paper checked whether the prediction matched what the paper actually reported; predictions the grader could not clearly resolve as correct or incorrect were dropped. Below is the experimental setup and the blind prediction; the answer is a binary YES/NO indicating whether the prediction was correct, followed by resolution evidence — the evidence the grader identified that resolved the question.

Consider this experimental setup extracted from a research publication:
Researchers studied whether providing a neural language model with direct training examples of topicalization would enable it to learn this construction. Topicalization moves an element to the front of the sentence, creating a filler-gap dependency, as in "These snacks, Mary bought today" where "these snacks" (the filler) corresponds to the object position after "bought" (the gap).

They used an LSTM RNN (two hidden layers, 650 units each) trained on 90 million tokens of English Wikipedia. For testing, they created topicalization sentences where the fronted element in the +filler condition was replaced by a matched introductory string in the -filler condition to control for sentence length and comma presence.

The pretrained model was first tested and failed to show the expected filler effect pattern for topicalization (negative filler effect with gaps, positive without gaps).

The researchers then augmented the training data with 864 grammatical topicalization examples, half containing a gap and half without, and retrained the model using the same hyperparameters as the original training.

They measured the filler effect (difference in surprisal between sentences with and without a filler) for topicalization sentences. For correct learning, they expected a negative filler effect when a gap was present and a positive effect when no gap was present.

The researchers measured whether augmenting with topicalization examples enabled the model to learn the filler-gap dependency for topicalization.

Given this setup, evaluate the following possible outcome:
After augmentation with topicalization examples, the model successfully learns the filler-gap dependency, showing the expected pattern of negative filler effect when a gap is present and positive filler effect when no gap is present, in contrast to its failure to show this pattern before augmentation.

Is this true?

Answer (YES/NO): NO